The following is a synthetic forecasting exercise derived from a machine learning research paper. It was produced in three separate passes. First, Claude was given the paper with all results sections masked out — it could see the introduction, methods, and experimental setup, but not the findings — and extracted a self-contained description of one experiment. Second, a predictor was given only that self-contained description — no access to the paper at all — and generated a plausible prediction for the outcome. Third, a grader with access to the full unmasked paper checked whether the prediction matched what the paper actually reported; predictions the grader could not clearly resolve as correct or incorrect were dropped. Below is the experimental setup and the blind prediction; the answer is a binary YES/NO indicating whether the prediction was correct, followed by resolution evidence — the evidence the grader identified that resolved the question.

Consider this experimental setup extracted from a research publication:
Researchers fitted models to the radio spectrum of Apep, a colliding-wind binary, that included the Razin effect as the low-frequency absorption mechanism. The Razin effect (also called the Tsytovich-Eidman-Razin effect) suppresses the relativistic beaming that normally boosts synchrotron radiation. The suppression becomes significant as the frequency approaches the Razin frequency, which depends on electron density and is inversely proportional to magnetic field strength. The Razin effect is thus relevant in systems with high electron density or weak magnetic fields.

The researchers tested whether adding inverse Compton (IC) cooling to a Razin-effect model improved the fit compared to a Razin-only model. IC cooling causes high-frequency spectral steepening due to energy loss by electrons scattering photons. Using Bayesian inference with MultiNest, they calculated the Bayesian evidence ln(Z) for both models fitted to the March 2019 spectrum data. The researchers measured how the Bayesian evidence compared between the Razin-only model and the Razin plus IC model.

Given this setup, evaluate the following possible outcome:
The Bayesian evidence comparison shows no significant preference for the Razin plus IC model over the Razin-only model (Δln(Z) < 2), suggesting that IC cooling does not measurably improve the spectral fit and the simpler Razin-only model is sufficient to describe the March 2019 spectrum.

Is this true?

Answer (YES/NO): NO